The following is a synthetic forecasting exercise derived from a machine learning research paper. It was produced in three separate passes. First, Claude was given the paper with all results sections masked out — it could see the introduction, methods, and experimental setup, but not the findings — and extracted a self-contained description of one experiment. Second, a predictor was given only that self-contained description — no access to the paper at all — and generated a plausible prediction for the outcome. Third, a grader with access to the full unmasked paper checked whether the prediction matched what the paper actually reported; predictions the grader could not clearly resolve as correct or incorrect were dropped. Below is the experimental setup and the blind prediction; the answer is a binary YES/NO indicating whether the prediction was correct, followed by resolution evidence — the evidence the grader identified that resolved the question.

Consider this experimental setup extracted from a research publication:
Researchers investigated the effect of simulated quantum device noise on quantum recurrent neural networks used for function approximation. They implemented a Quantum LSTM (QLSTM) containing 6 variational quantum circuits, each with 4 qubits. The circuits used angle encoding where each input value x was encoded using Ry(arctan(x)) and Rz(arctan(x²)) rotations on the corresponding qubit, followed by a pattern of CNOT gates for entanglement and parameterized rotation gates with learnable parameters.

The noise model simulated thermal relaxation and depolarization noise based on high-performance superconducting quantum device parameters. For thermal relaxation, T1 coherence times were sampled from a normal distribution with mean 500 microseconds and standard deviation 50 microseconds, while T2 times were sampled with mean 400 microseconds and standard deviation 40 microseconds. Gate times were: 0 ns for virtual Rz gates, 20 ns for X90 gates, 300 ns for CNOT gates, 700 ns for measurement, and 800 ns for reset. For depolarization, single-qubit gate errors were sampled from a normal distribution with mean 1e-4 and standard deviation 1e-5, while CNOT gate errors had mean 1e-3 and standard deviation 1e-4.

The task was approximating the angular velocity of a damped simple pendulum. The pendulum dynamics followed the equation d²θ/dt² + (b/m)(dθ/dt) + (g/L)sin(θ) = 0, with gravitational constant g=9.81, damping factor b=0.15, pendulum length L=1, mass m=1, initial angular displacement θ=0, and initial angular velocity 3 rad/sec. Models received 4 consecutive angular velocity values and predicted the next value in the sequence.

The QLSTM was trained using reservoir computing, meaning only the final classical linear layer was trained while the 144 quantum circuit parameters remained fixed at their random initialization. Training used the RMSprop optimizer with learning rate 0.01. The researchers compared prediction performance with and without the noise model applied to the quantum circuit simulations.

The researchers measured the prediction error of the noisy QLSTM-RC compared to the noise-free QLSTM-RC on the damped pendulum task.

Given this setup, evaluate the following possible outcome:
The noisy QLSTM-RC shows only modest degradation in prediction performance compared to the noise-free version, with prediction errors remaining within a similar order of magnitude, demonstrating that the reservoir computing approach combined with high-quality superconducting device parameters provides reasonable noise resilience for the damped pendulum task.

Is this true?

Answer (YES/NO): YES